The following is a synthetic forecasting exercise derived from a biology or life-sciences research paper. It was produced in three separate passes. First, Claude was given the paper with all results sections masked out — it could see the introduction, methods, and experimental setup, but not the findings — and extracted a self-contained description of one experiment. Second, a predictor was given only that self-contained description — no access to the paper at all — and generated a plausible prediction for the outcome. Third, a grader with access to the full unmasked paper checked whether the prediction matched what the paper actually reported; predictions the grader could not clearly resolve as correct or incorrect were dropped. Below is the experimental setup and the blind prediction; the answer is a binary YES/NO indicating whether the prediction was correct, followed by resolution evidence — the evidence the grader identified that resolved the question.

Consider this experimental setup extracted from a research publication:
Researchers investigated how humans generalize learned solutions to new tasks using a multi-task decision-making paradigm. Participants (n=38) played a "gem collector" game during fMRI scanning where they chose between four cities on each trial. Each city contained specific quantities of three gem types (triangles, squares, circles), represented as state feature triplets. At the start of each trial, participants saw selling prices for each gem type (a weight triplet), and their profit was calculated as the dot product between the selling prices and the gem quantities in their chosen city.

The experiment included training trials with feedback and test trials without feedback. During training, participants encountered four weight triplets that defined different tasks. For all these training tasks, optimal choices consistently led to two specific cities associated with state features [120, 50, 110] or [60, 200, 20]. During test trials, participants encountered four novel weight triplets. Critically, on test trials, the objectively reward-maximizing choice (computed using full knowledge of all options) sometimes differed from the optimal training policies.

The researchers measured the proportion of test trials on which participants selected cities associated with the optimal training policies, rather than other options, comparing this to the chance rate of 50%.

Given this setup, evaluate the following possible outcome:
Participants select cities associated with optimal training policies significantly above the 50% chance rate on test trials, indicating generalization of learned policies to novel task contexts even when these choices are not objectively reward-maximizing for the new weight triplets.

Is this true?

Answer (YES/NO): YES